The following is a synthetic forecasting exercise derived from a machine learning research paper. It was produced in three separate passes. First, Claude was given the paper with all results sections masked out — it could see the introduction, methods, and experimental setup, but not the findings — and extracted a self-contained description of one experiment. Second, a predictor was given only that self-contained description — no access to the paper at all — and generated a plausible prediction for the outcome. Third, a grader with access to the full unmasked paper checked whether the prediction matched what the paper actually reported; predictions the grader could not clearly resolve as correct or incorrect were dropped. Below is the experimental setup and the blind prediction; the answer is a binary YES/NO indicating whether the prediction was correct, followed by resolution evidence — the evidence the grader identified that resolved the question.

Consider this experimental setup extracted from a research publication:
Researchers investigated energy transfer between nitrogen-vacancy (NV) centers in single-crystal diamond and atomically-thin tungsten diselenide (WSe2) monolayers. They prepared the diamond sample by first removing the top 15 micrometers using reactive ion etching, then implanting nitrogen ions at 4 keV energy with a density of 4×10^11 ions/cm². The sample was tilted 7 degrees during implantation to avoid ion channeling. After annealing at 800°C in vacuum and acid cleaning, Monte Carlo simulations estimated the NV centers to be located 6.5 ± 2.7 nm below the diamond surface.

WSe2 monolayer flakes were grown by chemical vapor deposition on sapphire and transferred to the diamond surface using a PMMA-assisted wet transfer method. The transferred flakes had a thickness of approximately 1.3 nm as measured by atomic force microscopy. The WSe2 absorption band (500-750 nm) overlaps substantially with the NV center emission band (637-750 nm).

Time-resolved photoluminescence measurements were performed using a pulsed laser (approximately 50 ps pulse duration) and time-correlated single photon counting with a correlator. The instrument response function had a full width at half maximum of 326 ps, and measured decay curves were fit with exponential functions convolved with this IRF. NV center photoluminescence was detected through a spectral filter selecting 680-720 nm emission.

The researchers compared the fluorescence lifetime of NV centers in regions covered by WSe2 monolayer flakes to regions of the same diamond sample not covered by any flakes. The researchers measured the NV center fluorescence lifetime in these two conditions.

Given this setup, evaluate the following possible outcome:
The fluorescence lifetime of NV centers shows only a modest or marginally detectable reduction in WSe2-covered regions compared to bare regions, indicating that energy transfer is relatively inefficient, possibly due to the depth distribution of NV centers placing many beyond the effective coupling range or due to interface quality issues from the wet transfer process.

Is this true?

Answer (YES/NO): NO